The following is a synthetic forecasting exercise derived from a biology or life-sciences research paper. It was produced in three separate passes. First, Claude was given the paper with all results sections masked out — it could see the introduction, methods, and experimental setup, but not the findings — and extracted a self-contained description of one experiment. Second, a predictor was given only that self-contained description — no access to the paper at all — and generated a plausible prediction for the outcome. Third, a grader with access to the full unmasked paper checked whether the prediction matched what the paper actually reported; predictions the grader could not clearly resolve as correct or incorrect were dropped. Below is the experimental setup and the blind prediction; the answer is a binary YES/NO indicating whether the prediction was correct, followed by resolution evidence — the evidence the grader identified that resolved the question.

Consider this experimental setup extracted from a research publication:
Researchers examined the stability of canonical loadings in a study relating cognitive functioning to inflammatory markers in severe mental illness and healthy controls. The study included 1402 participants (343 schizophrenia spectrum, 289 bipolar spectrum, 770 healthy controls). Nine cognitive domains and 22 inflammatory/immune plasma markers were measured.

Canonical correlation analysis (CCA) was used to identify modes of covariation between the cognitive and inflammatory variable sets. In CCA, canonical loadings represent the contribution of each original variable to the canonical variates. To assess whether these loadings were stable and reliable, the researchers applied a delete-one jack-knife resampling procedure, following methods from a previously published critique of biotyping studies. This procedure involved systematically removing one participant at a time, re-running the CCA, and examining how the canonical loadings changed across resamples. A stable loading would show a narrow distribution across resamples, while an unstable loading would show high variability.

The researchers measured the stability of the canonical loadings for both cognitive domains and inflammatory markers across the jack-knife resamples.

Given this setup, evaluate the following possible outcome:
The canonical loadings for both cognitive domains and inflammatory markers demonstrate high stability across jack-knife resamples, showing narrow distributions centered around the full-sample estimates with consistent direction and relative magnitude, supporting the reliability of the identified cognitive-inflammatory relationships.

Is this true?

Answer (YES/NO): YES